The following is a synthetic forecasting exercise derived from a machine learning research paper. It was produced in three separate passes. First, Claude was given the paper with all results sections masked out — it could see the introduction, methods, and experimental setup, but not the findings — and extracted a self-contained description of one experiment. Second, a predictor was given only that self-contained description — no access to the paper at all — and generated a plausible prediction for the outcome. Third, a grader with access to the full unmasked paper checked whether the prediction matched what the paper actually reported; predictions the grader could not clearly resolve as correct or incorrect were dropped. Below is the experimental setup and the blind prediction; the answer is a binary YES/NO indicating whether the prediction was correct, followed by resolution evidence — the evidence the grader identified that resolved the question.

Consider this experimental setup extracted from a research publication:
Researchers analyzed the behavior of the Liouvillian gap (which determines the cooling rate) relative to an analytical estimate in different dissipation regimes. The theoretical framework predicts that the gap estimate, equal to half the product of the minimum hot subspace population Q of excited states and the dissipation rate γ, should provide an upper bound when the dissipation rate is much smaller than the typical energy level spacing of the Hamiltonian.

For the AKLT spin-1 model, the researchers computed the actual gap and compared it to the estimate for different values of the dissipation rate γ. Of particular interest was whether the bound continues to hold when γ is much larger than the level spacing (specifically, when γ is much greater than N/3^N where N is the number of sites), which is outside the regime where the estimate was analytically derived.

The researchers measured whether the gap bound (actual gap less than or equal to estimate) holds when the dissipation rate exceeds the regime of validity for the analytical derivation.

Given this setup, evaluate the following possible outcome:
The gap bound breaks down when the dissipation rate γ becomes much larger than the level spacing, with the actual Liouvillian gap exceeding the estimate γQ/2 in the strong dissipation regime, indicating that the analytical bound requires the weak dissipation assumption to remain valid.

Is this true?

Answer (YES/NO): NO